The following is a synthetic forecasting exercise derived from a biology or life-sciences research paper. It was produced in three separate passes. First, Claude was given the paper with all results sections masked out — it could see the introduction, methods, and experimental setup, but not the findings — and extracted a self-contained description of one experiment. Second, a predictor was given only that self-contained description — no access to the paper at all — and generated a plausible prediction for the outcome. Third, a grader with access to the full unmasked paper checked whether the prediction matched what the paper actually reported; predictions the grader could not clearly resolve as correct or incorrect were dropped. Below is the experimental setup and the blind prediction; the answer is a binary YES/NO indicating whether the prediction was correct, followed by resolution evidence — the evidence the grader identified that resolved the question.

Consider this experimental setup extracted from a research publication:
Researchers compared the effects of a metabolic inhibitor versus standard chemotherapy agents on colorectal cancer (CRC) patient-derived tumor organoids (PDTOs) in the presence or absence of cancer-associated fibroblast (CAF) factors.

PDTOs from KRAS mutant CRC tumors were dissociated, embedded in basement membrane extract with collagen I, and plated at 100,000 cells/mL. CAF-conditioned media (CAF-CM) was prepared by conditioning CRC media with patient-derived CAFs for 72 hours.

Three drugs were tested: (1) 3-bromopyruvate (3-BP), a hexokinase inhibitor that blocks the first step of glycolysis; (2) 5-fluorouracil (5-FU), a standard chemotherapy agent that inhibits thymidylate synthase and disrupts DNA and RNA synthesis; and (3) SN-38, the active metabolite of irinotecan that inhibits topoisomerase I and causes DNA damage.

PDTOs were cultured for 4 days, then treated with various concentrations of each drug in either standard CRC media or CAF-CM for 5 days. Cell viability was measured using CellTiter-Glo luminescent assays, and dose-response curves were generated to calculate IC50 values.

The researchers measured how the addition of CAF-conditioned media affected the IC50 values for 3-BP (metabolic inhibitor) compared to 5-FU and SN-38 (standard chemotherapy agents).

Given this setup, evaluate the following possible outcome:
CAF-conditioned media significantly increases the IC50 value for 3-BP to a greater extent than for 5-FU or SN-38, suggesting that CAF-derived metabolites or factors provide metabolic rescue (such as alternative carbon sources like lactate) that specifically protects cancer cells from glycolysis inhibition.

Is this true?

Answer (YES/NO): NO